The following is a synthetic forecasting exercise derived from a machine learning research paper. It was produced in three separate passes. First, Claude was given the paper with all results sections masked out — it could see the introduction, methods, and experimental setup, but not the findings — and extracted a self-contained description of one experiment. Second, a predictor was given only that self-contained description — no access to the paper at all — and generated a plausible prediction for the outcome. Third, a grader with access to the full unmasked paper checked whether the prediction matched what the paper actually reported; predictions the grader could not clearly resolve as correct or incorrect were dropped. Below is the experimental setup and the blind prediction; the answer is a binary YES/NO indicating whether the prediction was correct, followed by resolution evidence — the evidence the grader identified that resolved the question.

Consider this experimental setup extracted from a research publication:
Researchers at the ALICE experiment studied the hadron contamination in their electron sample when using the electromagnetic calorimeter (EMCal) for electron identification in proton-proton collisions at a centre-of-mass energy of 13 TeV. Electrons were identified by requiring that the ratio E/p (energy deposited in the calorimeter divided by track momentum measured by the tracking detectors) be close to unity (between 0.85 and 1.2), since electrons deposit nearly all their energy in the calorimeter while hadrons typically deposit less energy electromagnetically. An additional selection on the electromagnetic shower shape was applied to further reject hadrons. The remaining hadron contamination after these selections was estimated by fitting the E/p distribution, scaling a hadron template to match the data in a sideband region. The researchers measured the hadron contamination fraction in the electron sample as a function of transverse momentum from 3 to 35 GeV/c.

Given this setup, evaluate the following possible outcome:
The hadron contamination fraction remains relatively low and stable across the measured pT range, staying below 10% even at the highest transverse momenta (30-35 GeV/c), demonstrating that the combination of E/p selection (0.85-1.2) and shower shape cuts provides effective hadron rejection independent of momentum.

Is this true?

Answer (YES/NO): NO